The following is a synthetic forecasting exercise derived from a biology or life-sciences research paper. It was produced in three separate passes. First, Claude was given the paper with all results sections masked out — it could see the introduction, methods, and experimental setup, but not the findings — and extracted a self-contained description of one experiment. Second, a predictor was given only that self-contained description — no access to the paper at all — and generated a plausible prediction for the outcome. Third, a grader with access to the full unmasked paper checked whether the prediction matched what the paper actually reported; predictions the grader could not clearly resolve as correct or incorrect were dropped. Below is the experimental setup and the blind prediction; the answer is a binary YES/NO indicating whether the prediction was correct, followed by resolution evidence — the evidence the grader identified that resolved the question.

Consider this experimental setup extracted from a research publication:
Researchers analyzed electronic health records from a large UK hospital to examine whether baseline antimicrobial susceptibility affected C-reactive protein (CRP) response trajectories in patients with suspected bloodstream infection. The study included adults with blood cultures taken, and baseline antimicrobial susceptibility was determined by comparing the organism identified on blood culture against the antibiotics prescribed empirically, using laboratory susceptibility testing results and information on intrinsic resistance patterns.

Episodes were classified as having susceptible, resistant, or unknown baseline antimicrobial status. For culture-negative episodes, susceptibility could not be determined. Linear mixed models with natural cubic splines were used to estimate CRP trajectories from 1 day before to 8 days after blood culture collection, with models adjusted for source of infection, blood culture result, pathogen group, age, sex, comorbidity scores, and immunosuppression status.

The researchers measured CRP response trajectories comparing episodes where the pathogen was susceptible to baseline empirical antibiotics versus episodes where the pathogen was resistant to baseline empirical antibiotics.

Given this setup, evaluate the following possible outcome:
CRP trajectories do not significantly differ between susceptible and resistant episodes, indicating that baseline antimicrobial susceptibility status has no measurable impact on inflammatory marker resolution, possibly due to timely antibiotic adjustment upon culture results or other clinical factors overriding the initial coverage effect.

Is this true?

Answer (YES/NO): NO